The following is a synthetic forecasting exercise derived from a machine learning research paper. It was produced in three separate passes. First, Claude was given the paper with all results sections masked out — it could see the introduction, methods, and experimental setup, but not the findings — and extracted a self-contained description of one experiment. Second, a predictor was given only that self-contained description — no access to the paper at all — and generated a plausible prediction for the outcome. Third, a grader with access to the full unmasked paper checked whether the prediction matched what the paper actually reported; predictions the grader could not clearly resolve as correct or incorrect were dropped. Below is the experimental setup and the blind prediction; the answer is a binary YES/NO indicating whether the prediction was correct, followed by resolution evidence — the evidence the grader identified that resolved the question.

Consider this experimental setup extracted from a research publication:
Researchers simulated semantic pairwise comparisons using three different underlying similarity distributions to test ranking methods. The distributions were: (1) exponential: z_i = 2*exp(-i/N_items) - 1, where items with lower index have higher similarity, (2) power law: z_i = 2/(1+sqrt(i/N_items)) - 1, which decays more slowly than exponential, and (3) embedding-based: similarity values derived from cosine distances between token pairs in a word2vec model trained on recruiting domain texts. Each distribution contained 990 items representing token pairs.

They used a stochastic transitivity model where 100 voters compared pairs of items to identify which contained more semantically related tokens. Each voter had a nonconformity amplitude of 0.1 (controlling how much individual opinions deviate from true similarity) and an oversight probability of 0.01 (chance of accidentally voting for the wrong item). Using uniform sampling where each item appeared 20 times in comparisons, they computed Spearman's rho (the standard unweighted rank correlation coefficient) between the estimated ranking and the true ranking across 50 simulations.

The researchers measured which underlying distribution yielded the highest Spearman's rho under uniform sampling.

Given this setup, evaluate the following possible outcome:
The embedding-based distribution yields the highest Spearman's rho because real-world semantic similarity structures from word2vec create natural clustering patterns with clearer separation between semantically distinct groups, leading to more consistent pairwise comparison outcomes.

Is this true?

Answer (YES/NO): NO